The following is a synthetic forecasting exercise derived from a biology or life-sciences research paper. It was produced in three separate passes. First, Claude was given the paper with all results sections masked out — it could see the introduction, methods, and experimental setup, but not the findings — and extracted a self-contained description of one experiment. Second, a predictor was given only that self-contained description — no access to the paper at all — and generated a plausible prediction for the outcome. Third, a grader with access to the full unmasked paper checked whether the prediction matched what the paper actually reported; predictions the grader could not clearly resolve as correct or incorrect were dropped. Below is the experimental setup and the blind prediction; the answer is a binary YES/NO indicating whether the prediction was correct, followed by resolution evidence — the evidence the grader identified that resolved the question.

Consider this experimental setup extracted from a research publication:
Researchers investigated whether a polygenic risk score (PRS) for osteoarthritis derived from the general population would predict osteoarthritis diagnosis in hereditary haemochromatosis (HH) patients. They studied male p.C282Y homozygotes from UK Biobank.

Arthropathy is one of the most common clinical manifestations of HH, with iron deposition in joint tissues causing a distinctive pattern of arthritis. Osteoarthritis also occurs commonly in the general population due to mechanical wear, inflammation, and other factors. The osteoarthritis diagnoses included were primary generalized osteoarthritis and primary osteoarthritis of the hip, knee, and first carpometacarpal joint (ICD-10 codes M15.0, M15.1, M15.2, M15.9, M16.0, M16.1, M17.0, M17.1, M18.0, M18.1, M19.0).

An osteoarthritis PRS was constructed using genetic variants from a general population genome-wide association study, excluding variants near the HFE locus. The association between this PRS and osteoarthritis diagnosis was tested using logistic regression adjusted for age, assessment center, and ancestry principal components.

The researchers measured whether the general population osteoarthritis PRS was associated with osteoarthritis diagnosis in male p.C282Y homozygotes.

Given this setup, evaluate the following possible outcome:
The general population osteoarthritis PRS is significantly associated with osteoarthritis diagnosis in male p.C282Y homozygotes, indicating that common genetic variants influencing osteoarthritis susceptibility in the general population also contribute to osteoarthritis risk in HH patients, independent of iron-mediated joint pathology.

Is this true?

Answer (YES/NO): NO